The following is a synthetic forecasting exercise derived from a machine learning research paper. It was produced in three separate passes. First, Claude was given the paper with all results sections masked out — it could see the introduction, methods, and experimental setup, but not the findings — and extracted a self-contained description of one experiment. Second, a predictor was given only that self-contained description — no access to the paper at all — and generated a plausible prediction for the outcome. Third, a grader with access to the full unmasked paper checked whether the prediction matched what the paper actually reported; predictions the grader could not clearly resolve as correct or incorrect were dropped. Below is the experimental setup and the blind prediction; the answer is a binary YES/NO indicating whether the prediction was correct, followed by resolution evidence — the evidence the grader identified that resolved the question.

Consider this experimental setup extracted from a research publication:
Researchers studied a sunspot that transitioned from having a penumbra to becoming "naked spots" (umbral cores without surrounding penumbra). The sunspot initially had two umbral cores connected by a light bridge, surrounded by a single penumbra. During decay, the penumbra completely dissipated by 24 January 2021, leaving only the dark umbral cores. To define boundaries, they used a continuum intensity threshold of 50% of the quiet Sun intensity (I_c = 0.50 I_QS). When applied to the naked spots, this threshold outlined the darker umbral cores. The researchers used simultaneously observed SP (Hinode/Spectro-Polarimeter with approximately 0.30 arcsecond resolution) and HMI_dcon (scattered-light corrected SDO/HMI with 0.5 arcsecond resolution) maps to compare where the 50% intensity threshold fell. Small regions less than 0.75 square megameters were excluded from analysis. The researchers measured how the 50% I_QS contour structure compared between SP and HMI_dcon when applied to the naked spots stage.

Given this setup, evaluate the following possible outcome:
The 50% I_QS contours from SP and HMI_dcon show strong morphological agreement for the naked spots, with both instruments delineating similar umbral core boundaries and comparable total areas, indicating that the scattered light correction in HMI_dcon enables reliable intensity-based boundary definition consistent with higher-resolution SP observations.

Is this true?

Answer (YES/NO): NO